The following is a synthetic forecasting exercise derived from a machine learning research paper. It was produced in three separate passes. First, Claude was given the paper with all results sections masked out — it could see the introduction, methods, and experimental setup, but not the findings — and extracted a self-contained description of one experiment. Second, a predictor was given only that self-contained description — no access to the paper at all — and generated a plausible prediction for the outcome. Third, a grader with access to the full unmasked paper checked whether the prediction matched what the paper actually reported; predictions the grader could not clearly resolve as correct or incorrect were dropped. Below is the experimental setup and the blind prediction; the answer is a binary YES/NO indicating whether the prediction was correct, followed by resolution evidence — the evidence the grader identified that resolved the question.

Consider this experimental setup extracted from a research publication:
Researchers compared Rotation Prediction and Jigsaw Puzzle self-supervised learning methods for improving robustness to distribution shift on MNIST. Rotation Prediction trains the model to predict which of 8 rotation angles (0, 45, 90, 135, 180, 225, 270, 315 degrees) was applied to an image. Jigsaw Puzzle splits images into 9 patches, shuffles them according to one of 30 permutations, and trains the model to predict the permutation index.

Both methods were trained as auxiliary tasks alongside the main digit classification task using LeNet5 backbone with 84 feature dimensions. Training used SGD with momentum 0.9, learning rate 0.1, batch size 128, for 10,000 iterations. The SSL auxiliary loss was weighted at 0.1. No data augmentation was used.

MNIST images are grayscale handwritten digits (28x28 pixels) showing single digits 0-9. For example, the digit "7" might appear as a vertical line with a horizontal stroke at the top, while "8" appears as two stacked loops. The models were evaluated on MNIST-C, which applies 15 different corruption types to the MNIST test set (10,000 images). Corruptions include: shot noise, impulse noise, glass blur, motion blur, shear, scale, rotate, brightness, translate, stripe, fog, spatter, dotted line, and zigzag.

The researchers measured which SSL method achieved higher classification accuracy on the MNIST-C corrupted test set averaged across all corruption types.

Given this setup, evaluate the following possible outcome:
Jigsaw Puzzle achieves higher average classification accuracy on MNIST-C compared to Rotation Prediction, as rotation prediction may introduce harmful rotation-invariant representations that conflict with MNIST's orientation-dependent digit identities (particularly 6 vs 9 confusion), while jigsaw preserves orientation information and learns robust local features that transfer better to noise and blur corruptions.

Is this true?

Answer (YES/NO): YES